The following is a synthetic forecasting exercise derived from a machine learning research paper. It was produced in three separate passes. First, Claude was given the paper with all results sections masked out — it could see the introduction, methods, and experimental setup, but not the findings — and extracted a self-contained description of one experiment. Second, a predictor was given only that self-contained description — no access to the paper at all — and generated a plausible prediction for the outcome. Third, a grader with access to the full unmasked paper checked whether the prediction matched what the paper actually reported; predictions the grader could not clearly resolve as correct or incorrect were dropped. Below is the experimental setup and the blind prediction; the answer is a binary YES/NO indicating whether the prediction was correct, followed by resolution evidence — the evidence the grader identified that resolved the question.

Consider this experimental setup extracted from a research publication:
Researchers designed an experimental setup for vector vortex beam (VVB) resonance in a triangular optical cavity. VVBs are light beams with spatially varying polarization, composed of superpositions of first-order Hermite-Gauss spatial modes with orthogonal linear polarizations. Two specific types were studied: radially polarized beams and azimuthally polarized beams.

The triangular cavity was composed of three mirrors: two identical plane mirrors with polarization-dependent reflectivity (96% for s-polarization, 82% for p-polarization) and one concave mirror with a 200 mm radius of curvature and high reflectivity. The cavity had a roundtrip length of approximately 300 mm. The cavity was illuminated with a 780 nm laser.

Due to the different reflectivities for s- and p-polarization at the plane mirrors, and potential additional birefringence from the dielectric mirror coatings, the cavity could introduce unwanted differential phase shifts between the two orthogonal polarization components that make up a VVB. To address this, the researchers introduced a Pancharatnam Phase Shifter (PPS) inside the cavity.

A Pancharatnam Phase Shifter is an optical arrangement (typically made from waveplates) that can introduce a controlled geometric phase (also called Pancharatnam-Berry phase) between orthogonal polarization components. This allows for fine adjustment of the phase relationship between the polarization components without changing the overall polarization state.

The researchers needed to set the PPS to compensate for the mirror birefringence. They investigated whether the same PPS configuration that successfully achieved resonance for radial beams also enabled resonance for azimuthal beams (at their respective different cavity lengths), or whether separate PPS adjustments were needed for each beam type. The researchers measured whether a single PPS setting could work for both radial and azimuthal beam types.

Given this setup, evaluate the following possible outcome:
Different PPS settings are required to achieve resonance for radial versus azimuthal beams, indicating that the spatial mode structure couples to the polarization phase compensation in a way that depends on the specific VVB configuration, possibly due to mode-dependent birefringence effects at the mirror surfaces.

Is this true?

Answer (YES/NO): NO